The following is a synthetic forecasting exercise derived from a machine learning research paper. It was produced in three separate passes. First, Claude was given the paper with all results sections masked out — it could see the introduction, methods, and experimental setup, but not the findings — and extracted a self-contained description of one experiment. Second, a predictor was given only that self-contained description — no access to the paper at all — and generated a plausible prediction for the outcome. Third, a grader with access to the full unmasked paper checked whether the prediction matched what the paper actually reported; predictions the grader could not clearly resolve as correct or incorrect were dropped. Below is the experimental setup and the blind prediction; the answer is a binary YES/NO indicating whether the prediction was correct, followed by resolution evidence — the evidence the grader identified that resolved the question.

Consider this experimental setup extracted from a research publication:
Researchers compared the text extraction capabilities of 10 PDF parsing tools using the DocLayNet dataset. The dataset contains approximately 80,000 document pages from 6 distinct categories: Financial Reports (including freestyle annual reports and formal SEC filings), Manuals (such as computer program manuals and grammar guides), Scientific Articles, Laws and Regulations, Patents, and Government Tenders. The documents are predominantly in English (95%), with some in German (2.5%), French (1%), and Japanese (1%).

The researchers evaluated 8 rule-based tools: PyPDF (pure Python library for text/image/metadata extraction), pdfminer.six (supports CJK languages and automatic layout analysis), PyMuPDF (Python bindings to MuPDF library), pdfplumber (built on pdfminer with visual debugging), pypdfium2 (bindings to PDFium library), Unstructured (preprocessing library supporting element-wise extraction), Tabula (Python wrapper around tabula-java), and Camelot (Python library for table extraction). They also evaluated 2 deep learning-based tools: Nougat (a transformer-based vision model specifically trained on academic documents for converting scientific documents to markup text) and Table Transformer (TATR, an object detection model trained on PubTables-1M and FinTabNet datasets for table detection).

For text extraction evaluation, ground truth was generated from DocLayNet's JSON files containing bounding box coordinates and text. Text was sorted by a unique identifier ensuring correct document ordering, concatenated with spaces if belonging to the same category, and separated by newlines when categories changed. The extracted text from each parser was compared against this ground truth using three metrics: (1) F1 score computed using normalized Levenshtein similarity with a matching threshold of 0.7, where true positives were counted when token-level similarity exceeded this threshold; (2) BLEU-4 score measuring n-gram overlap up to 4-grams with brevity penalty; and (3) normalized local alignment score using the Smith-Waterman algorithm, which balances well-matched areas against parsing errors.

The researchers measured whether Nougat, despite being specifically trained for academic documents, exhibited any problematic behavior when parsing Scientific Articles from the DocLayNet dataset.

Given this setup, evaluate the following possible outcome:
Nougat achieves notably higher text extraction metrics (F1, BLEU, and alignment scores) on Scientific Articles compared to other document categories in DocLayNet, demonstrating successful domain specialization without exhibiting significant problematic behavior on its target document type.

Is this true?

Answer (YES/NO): NO